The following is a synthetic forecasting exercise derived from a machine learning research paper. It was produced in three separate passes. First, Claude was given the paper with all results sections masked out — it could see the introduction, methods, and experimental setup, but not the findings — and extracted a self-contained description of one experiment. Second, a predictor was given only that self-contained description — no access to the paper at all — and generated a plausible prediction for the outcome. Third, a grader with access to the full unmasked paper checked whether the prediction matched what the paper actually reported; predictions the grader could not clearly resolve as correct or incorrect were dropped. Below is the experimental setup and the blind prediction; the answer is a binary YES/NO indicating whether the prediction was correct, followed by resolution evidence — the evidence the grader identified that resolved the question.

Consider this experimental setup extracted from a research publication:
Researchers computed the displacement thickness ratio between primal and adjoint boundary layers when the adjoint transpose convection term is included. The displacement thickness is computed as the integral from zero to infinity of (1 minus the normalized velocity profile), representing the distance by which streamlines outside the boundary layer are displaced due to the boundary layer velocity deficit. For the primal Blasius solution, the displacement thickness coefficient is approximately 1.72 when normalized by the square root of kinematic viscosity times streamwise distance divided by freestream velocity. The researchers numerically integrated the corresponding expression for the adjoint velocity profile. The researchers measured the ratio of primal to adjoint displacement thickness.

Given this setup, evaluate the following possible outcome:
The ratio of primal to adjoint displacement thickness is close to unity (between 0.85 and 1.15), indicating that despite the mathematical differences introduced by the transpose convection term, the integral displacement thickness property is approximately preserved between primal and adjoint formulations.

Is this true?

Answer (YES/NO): NO